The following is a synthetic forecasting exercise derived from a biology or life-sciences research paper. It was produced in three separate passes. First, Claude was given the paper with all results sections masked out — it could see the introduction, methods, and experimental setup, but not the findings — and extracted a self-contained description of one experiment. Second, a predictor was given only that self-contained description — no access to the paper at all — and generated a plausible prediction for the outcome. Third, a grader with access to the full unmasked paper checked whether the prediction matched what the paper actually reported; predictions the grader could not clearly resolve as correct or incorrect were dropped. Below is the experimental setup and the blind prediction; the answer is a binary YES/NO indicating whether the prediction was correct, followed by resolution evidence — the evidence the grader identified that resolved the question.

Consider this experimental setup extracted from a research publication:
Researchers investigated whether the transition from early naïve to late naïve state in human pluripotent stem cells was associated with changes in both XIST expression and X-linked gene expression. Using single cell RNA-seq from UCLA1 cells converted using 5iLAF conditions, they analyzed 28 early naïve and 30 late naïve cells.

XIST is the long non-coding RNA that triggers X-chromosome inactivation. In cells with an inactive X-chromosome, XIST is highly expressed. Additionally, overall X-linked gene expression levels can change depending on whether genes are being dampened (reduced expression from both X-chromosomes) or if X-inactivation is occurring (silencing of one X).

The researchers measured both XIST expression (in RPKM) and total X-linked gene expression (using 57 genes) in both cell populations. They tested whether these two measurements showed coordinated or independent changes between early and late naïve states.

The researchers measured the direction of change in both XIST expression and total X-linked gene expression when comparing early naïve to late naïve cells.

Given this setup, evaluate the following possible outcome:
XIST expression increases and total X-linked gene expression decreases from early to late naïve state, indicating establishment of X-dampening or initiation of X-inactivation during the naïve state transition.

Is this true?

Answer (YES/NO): YES